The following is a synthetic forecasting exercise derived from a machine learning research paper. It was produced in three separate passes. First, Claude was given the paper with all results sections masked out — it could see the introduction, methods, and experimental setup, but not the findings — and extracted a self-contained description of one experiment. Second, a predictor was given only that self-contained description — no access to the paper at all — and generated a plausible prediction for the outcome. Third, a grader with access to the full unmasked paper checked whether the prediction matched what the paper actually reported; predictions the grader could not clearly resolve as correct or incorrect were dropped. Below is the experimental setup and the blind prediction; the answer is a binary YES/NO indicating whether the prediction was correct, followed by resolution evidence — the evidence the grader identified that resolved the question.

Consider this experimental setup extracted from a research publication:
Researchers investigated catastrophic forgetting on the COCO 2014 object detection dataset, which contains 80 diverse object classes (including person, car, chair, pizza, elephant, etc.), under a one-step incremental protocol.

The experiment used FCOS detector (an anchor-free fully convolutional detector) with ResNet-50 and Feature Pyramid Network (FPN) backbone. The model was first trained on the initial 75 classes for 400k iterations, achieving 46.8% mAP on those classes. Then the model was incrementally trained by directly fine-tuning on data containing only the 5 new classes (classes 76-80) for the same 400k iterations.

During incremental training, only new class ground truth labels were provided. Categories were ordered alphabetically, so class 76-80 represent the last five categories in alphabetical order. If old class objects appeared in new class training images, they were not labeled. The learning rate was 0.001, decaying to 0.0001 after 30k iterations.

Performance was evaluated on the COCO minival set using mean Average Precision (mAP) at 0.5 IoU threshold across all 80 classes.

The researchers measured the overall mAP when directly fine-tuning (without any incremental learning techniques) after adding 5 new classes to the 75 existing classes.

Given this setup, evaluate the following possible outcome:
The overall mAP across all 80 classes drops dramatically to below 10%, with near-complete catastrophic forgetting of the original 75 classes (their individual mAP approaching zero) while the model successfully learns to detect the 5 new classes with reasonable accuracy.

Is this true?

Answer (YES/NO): YES